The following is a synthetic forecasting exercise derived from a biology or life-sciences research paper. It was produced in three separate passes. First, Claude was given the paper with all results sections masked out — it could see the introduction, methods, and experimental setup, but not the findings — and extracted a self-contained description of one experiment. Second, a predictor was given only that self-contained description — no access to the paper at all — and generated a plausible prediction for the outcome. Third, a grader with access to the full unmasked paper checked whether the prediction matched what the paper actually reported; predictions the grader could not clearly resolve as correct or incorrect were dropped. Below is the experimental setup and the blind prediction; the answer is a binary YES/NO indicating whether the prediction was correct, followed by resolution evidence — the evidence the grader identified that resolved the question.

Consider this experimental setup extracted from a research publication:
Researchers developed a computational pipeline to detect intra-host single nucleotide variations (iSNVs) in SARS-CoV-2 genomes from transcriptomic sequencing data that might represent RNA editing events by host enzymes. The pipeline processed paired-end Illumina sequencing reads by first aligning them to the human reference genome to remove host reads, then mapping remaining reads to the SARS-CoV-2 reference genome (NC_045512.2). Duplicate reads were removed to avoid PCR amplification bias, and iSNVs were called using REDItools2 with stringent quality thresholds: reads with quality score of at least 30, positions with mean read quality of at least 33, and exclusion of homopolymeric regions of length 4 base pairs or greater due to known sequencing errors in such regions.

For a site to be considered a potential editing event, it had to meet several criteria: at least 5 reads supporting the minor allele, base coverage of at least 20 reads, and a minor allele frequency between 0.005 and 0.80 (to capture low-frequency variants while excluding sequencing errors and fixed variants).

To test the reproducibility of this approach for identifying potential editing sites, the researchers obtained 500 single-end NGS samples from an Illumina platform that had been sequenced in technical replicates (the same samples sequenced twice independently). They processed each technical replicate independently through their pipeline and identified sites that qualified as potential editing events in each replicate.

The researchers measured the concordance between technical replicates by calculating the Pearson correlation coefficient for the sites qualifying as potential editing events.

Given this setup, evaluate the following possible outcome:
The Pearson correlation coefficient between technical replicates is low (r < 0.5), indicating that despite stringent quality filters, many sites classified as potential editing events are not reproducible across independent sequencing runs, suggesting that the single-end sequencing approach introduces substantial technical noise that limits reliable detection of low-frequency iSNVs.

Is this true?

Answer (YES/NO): NO